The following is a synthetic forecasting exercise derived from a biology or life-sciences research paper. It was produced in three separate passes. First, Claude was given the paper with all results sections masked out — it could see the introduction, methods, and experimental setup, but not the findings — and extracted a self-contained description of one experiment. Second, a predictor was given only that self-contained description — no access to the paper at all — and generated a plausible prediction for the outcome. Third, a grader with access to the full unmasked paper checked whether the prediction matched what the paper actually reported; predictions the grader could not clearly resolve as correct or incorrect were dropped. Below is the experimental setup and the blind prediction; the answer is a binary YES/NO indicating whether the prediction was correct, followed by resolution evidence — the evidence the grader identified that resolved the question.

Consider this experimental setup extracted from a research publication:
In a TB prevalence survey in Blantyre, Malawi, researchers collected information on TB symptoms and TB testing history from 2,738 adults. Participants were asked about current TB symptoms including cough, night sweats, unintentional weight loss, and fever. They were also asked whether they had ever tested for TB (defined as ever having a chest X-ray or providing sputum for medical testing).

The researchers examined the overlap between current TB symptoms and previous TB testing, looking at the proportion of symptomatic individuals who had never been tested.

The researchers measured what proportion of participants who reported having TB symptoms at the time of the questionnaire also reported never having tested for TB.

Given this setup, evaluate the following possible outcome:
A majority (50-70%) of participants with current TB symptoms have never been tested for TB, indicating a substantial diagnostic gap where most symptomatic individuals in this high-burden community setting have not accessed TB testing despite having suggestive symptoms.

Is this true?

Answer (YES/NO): NO